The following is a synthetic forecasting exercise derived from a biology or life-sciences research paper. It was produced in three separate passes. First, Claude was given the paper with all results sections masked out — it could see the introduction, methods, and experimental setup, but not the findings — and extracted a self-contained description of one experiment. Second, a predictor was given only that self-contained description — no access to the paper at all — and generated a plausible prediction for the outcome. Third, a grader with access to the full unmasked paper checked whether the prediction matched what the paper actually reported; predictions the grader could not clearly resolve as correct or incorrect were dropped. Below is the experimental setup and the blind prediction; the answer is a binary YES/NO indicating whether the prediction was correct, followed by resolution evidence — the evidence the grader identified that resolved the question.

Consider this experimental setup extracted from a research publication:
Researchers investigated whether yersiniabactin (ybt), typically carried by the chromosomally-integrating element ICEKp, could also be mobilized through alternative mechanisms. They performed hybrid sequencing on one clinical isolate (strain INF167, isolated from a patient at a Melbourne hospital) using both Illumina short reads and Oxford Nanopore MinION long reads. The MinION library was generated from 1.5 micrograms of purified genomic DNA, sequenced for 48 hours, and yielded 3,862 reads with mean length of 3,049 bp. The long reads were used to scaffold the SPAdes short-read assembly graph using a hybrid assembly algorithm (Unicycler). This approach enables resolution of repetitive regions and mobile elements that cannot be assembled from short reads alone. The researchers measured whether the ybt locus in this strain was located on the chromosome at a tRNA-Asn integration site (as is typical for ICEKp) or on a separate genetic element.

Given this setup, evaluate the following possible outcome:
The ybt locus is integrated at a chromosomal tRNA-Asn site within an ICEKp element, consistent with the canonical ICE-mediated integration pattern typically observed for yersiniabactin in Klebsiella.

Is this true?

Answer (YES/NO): NO